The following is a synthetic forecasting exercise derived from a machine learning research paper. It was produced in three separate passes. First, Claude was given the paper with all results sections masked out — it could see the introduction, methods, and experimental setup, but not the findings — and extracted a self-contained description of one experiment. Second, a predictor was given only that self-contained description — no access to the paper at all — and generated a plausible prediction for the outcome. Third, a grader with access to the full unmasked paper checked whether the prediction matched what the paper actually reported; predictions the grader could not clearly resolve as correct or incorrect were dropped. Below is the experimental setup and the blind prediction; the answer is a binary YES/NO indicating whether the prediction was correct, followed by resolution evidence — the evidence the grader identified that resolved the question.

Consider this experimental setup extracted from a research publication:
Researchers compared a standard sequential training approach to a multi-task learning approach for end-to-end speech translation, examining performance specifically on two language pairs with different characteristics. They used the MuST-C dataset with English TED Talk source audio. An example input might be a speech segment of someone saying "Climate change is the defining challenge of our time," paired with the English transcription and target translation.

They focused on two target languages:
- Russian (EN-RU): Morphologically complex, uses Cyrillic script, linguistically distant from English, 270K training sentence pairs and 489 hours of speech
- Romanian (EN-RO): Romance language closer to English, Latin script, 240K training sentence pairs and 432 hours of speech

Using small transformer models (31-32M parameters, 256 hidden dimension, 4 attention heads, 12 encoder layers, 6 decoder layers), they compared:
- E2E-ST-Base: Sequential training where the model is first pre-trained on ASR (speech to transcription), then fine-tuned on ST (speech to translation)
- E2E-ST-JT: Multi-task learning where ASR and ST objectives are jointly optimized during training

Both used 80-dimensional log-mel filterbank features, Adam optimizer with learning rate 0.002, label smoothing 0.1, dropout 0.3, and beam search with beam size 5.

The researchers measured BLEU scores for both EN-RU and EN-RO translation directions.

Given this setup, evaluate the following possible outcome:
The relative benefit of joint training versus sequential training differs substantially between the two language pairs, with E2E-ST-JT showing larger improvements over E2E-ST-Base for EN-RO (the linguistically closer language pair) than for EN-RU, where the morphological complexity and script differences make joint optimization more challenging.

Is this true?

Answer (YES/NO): NO